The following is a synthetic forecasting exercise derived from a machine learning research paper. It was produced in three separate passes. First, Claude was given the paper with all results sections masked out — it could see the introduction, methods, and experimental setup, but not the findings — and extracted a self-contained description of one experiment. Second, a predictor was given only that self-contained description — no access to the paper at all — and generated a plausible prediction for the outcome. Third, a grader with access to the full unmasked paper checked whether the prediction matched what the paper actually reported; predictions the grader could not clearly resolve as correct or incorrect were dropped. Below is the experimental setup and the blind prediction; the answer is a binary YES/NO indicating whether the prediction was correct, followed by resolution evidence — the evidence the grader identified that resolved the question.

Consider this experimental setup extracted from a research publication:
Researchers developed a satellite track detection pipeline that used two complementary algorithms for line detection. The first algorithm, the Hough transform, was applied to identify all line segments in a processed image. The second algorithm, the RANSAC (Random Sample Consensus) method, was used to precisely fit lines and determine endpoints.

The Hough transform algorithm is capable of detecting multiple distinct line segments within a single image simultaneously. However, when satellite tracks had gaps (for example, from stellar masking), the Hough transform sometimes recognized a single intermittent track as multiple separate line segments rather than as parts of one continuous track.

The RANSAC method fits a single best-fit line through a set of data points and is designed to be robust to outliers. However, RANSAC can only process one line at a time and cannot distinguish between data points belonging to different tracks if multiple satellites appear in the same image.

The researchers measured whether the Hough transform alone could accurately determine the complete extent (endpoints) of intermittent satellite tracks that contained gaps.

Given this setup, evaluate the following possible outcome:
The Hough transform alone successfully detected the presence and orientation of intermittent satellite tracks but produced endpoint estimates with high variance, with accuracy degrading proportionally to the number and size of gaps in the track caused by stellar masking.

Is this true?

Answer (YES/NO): NO